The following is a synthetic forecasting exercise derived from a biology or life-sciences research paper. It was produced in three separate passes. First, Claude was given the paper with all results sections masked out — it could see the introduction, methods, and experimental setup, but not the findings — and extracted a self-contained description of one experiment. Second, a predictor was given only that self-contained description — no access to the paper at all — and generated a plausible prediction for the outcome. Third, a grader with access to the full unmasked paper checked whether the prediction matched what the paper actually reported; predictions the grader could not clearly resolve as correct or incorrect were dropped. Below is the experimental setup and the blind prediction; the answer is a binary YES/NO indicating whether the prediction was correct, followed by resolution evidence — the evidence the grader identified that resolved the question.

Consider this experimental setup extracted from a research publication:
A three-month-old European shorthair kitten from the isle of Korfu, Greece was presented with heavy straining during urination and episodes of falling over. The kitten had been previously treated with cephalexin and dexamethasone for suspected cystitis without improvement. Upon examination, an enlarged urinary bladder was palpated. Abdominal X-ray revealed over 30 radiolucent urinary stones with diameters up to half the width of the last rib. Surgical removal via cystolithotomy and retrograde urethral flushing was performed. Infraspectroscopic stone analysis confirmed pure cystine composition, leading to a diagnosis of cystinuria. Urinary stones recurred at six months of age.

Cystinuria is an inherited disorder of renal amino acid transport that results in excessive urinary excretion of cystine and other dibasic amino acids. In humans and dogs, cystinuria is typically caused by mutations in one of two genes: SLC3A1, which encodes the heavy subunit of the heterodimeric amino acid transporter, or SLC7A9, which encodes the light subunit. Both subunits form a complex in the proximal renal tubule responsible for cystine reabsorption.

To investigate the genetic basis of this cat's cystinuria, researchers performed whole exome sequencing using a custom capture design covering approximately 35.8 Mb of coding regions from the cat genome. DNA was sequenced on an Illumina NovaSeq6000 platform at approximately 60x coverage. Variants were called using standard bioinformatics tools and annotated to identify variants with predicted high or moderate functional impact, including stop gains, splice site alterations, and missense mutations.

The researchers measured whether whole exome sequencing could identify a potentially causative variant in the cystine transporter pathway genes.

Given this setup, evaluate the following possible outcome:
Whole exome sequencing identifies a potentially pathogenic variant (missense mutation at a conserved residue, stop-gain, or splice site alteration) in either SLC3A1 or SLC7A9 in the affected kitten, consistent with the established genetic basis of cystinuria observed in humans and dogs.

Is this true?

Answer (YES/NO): YES